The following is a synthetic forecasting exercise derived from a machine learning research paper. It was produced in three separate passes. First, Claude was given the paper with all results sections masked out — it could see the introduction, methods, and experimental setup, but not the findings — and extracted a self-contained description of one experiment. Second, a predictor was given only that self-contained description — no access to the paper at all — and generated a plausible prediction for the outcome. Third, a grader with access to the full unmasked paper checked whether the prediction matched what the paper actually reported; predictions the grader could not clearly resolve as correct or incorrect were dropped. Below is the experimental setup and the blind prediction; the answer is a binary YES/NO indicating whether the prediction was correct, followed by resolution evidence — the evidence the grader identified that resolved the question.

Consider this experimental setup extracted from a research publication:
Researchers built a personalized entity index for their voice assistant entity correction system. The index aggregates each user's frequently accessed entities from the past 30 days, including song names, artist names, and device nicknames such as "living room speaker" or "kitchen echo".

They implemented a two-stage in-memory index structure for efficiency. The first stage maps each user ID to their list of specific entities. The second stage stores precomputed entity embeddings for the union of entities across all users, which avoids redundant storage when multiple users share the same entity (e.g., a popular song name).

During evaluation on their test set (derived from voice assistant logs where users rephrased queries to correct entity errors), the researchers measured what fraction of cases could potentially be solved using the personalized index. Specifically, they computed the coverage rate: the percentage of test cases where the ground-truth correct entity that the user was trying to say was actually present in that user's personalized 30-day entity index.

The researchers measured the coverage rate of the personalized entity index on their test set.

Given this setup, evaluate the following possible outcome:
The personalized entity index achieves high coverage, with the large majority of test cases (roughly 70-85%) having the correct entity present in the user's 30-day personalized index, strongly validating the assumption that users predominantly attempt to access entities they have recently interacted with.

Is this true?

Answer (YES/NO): NO